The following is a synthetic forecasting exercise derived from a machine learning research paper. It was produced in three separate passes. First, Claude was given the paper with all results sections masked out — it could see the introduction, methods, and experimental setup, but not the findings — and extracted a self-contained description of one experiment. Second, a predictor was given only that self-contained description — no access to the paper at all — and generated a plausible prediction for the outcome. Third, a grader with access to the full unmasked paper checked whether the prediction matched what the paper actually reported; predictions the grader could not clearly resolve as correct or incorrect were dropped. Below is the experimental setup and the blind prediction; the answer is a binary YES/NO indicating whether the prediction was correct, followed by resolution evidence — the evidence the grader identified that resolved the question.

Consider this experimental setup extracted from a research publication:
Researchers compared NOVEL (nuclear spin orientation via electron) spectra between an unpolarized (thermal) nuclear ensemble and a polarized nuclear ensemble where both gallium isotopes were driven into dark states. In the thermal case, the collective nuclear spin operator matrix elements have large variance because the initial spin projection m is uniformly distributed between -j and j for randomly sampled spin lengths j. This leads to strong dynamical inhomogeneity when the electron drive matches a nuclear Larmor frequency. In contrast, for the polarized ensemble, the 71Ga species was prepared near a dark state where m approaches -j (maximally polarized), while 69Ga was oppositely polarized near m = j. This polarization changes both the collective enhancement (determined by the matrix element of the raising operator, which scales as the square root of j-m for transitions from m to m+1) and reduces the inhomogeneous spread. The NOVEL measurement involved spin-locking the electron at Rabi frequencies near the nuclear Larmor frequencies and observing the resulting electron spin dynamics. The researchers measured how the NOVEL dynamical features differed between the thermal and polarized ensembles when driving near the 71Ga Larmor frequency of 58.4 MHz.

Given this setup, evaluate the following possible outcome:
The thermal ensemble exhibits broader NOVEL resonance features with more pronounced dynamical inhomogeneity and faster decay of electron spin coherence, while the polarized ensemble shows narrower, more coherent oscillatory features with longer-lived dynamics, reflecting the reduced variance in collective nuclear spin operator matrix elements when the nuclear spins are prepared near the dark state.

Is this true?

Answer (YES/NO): NO